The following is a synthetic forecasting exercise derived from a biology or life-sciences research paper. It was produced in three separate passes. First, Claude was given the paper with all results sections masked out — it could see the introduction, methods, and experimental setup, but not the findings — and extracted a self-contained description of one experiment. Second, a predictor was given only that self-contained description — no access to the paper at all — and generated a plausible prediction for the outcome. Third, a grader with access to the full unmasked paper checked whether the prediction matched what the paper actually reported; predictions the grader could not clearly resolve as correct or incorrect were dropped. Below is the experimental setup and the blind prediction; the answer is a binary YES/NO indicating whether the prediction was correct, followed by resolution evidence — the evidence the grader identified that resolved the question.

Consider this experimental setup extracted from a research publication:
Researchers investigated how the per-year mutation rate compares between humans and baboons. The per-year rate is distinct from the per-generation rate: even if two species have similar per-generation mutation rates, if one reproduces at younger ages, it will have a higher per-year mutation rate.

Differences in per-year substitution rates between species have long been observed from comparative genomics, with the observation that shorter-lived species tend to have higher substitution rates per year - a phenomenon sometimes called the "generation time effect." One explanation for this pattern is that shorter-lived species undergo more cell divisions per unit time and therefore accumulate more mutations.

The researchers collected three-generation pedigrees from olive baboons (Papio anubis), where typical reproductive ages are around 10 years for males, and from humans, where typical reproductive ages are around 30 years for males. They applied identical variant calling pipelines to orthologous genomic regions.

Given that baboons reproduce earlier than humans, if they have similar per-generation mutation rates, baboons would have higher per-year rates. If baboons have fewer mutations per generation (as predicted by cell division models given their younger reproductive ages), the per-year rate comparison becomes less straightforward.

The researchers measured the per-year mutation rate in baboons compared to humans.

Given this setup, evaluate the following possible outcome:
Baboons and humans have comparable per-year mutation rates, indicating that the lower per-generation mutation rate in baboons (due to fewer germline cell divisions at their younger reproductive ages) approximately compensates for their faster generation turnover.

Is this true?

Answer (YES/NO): NO